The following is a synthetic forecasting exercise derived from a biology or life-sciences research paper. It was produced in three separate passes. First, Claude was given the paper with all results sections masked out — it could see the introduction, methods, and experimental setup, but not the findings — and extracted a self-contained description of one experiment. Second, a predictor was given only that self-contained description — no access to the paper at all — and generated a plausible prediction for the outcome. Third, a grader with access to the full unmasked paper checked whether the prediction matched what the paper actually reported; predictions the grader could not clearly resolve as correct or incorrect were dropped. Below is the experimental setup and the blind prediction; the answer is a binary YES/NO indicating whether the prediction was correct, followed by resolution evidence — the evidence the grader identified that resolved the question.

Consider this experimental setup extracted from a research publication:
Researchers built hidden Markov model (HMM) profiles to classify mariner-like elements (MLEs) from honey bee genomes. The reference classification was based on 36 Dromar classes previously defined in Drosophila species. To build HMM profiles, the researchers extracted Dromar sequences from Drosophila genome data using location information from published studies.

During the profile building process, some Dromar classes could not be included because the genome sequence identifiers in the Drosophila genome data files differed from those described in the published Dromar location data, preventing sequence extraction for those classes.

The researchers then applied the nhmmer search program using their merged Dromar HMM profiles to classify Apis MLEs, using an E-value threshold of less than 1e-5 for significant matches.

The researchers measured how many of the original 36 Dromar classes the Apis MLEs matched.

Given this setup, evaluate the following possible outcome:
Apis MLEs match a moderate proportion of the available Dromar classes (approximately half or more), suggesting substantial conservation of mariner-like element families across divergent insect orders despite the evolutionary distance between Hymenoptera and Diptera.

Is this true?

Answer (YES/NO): NO